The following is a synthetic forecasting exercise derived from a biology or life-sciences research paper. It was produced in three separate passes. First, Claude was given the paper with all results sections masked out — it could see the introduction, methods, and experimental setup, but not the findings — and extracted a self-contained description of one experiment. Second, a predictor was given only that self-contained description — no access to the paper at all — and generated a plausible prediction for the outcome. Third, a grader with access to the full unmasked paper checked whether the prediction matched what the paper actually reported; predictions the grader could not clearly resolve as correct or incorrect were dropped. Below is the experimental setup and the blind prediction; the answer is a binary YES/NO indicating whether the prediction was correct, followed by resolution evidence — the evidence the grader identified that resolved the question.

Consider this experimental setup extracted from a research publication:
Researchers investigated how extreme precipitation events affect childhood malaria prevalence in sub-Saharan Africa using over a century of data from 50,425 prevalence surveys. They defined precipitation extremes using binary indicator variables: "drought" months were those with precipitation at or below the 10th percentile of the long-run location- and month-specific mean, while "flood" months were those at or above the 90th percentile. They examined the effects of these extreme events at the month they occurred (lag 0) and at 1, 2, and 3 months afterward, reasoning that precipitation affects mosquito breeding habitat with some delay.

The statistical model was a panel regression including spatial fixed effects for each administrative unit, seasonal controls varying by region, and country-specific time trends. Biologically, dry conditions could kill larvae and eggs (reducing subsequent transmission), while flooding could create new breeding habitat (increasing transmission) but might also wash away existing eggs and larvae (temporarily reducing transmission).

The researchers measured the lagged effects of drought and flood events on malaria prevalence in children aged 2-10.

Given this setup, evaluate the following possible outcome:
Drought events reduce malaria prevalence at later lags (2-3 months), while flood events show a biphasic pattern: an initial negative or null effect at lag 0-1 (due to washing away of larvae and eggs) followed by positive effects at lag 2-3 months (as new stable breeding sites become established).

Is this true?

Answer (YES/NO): NO